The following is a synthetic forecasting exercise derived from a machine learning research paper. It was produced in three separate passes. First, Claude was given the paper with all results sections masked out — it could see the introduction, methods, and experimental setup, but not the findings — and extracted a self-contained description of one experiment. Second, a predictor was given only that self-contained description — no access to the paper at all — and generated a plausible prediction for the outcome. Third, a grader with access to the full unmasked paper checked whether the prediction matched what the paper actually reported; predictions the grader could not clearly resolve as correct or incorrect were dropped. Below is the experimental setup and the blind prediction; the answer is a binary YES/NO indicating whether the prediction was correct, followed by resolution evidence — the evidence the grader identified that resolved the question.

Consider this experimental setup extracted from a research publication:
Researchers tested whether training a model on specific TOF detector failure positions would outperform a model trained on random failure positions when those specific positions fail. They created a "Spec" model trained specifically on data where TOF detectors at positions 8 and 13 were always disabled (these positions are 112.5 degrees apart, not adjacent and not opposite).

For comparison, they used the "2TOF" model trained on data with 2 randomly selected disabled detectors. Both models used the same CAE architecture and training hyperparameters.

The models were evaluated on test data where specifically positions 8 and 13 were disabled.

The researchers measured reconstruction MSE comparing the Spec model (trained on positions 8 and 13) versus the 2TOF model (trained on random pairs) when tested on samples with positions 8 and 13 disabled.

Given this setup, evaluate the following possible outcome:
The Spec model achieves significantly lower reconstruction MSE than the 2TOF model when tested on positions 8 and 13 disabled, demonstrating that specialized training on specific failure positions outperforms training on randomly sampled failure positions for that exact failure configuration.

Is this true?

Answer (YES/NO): YES